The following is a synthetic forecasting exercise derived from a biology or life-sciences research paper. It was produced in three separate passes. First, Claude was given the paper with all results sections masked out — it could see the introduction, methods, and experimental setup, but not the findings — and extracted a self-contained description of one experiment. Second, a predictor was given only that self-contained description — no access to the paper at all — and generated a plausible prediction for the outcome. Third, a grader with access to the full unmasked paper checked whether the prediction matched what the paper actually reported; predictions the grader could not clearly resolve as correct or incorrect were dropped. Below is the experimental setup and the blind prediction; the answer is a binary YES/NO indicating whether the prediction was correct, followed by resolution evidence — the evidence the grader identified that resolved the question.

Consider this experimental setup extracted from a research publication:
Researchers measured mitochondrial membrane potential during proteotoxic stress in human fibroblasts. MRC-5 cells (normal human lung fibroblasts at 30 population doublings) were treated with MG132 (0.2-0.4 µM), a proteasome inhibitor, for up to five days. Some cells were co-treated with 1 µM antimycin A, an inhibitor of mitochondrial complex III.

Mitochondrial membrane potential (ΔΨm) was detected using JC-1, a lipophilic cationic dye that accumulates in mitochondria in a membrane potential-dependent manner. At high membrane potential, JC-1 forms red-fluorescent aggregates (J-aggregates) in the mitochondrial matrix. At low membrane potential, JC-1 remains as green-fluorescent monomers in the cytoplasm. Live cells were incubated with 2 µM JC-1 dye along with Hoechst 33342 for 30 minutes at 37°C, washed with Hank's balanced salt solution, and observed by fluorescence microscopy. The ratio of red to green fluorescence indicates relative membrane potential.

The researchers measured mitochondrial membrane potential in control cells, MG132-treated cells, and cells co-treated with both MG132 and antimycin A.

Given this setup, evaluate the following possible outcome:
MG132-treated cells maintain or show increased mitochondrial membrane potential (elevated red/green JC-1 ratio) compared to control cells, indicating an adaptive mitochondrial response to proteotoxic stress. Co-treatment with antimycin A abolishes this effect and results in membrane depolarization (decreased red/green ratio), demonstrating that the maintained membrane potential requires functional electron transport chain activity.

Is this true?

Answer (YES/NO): NO